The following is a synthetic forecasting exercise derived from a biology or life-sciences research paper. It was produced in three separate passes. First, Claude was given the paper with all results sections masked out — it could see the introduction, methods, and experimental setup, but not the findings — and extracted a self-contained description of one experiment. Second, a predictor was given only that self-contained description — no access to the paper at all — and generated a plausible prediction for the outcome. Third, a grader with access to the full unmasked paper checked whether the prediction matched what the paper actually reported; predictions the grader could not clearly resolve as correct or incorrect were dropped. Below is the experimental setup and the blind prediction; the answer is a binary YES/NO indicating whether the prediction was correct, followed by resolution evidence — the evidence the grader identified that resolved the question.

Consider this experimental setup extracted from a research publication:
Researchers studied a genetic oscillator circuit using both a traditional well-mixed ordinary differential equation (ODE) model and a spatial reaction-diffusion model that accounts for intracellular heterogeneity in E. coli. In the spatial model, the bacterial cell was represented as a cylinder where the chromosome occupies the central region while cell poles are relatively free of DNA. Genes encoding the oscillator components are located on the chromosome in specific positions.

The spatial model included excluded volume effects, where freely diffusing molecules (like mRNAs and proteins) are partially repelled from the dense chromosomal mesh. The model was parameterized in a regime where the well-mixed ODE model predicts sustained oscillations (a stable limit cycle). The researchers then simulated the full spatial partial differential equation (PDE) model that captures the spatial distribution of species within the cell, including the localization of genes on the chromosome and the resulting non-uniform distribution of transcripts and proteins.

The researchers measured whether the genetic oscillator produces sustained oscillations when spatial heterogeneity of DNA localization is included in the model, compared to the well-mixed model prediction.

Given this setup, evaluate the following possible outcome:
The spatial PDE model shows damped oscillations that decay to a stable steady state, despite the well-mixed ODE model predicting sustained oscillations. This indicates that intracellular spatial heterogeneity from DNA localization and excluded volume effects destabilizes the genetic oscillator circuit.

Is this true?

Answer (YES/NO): YES